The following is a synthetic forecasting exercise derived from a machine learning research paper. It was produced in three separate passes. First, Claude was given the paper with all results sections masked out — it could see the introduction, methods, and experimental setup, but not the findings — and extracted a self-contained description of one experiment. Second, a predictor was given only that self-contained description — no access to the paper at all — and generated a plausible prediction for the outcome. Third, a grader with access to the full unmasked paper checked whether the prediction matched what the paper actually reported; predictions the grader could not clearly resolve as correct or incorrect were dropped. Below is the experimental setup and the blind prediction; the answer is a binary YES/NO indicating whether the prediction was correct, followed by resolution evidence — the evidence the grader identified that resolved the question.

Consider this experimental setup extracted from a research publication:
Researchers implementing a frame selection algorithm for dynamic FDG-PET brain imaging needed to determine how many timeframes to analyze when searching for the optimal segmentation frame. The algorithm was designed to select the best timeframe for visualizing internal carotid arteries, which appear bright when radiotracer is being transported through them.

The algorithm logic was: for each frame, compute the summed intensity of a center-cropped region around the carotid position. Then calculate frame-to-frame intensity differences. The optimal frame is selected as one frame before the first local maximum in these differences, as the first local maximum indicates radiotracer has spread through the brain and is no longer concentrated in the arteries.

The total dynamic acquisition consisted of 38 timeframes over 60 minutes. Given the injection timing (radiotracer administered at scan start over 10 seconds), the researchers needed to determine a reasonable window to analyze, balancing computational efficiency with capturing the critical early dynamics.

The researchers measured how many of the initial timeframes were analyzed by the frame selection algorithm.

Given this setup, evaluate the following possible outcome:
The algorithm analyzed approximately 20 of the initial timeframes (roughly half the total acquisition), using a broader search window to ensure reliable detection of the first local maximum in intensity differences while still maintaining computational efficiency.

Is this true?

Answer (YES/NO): NO